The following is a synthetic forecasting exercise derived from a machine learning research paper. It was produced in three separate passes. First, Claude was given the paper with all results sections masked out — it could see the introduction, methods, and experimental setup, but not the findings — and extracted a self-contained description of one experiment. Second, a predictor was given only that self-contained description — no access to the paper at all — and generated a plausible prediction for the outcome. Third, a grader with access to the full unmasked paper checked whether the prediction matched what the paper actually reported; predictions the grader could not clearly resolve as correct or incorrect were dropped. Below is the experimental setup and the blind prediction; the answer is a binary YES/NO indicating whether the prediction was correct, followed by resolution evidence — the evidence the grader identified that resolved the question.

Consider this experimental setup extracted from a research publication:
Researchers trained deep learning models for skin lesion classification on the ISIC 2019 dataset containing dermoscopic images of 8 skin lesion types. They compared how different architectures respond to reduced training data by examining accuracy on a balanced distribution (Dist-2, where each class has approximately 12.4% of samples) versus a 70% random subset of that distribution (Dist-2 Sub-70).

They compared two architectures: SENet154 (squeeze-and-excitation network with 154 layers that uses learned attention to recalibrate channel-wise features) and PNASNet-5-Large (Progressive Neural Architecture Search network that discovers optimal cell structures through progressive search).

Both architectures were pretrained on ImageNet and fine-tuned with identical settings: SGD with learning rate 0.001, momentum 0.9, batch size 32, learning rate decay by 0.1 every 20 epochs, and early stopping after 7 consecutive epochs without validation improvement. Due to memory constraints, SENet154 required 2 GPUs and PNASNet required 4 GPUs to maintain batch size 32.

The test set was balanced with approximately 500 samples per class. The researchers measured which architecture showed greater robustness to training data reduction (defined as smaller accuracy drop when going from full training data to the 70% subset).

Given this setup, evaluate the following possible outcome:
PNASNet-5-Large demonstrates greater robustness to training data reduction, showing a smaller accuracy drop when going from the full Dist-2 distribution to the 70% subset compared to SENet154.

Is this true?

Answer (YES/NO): YES